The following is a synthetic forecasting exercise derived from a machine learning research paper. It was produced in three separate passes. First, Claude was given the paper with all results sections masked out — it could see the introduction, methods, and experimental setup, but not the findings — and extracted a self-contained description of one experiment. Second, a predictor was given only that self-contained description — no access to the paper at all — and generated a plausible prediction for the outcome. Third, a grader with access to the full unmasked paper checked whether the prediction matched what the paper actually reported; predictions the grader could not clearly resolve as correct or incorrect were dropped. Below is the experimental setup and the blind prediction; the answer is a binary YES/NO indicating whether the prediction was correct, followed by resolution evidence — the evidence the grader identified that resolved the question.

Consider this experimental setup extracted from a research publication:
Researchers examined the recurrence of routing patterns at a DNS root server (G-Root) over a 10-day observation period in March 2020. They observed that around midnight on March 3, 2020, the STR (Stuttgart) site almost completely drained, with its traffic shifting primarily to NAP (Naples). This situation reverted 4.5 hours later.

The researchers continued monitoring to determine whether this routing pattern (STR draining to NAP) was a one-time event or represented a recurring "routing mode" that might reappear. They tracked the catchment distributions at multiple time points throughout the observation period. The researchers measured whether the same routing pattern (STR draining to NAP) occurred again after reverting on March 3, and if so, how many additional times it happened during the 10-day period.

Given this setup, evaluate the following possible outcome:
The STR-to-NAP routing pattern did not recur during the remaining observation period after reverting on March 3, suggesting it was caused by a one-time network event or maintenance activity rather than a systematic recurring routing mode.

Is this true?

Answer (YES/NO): NO